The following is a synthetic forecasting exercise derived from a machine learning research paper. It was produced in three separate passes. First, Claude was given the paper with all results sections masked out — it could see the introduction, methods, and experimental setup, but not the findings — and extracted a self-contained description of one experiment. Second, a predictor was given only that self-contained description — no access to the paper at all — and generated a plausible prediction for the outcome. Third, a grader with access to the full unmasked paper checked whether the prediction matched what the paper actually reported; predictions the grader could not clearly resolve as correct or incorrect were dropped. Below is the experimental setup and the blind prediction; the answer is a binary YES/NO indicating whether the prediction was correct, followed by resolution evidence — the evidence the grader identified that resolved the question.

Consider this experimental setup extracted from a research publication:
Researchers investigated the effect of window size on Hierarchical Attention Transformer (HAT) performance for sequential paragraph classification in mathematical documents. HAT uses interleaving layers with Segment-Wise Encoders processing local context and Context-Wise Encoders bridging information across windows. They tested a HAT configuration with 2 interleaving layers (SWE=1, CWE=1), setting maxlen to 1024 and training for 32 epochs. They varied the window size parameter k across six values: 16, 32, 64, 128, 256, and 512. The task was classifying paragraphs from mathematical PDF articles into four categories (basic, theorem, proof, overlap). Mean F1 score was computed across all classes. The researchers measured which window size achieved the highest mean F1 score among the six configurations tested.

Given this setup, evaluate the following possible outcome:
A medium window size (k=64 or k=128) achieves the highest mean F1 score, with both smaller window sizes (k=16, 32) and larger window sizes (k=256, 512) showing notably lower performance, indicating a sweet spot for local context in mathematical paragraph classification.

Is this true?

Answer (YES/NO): NO